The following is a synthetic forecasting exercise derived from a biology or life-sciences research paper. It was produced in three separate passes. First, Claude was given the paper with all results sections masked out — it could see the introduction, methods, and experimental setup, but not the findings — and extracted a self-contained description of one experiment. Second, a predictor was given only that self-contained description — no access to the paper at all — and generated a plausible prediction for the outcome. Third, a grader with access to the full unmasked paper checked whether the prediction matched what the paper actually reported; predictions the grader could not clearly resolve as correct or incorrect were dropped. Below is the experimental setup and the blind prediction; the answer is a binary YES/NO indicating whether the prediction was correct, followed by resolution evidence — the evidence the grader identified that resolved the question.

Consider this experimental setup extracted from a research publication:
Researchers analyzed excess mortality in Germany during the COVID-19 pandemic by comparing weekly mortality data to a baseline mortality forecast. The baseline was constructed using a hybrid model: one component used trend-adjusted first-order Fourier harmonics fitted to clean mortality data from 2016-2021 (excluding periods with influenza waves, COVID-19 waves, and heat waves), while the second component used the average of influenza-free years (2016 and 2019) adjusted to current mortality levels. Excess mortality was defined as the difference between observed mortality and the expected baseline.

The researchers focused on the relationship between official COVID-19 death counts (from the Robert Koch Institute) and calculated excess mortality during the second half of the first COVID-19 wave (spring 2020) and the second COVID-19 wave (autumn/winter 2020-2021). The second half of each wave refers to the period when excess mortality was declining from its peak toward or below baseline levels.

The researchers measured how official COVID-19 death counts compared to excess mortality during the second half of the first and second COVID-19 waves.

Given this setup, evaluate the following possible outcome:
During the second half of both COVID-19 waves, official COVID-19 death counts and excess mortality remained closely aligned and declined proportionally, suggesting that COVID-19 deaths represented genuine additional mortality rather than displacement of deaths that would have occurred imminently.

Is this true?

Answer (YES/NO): NO